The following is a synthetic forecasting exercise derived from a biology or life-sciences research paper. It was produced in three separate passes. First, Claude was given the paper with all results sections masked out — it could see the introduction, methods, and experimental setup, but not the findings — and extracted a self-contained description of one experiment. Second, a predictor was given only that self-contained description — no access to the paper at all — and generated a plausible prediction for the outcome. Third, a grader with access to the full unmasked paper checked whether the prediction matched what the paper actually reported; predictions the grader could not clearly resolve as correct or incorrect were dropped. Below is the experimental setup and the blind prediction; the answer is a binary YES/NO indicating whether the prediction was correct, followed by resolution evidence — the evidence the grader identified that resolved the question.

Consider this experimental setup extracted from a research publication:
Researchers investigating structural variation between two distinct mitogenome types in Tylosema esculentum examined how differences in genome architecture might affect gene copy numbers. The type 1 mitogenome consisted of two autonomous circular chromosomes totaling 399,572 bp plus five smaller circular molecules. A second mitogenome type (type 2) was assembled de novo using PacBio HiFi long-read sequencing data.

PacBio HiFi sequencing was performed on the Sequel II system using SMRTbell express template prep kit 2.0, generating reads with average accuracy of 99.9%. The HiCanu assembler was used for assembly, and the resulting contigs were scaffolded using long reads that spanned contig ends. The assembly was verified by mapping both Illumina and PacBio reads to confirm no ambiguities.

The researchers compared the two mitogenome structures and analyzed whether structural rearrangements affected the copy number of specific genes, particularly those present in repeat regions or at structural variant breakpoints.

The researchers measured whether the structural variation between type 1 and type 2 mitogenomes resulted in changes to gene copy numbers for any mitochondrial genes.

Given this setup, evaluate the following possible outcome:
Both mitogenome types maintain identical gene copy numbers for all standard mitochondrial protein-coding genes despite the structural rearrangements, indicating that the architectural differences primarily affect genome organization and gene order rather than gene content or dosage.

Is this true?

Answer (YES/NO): NO